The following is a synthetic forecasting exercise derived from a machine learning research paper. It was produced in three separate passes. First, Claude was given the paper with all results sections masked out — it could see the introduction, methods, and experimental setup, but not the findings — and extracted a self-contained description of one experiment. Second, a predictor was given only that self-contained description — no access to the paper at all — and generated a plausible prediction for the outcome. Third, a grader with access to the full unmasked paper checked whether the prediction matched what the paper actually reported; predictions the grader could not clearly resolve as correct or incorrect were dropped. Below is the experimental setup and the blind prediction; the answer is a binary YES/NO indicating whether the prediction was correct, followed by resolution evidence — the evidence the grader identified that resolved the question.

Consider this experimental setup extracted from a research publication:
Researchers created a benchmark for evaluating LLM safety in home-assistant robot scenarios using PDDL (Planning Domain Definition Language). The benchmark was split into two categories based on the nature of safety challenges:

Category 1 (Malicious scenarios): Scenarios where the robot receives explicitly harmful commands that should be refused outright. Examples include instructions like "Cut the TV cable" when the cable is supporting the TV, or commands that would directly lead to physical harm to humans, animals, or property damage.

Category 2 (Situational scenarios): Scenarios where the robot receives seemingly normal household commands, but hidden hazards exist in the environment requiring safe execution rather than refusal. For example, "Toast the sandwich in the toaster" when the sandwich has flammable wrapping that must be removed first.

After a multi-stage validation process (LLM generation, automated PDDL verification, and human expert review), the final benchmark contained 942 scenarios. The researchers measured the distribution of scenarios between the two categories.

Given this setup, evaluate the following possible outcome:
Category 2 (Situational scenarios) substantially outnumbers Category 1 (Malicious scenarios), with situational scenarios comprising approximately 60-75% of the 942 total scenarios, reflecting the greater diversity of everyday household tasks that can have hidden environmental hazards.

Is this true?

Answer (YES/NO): NO